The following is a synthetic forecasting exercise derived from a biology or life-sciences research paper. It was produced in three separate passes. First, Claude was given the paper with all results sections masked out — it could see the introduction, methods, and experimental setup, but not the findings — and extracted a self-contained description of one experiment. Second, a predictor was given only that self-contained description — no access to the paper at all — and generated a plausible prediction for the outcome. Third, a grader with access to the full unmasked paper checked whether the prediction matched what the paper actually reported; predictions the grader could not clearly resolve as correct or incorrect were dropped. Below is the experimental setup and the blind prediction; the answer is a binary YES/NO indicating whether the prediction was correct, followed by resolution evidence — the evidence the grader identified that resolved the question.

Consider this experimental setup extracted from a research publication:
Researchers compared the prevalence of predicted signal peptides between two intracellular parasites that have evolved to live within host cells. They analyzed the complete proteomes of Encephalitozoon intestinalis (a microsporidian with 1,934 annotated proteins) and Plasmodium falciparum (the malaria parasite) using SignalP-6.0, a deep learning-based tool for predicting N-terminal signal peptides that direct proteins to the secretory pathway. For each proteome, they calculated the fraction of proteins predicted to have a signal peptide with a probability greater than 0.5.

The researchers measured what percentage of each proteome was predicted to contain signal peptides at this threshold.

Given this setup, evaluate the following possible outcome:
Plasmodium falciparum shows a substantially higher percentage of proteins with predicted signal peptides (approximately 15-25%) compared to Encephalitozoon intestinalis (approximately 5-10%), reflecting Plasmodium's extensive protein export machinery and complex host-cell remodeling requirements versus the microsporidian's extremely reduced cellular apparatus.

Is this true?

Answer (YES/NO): NO